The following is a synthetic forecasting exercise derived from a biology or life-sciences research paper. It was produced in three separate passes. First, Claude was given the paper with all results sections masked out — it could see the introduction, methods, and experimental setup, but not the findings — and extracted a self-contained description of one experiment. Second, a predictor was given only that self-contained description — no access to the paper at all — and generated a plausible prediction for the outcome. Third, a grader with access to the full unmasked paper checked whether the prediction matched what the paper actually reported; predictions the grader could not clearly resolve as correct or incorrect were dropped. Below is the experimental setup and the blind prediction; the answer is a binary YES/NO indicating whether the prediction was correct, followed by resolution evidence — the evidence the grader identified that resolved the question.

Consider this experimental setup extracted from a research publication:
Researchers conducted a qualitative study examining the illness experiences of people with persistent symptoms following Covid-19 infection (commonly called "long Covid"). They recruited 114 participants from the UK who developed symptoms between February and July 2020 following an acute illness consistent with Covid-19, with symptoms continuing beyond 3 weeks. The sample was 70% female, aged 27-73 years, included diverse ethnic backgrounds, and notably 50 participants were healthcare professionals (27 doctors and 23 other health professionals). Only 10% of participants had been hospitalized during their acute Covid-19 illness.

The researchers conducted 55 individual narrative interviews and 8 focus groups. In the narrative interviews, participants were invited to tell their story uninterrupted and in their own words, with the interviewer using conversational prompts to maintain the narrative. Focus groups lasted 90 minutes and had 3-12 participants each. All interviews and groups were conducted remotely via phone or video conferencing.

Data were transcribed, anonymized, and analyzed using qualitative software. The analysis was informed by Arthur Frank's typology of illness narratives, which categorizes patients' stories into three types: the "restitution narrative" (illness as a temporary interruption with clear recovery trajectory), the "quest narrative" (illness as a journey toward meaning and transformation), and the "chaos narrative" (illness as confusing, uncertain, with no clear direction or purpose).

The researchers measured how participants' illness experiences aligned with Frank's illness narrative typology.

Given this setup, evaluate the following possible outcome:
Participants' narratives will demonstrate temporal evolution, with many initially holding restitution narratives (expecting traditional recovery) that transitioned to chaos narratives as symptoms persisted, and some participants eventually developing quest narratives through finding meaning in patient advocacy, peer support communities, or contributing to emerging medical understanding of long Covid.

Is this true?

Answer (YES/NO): NO